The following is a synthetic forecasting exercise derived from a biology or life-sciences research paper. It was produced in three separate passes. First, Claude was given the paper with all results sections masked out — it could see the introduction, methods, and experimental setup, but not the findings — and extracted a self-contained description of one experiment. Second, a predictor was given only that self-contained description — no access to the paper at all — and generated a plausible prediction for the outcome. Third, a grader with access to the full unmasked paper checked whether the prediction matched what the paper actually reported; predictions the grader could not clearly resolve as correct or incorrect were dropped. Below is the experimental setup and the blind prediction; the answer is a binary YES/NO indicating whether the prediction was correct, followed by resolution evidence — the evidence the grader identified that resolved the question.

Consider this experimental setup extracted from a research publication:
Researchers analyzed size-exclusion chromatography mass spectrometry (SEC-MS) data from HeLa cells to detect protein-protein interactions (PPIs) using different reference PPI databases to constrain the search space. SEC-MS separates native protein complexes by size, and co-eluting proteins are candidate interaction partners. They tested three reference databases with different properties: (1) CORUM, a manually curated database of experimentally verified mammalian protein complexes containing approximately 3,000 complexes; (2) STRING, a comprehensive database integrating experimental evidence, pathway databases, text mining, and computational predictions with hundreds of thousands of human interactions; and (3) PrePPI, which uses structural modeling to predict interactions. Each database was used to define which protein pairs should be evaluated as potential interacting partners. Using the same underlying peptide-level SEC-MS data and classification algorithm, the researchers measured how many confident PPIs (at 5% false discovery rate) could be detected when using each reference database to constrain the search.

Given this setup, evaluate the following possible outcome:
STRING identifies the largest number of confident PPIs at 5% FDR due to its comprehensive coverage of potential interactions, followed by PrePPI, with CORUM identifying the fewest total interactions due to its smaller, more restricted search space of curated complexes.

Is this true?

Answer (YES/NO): NO